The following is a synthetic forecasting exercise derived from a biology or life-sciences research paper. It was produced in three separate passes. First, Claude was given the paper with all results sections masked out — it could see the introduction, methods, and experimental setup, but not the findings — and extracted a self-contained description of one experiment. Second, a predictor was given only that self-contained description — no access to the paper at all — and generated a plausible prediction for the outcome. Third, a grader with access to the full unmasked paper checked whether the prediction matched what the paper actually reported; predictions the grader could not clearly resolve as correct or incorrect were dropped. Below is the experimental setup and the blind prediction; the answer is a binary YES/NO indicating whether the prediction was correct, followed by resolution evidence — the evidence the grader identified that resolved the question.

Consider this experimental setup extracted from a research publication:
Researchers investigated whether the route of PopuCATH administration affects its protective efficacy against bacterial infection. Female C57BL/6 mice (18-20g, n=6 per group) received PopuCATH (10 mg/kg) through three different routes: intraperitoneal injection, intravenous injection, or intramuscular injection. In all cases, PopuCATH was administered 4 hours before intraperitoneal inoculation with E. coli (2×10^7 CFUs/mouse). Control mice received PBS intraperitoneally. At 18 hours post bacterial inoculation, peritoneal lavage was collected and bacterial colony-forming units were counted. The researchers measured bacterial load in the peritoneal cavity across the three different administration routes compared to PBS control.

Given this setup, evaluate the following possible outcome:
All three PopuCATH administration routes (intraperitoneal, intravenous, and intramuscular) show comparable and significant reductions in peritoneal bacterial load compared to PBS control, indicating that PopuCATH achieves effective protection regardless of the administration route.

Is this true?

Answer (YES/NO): NO